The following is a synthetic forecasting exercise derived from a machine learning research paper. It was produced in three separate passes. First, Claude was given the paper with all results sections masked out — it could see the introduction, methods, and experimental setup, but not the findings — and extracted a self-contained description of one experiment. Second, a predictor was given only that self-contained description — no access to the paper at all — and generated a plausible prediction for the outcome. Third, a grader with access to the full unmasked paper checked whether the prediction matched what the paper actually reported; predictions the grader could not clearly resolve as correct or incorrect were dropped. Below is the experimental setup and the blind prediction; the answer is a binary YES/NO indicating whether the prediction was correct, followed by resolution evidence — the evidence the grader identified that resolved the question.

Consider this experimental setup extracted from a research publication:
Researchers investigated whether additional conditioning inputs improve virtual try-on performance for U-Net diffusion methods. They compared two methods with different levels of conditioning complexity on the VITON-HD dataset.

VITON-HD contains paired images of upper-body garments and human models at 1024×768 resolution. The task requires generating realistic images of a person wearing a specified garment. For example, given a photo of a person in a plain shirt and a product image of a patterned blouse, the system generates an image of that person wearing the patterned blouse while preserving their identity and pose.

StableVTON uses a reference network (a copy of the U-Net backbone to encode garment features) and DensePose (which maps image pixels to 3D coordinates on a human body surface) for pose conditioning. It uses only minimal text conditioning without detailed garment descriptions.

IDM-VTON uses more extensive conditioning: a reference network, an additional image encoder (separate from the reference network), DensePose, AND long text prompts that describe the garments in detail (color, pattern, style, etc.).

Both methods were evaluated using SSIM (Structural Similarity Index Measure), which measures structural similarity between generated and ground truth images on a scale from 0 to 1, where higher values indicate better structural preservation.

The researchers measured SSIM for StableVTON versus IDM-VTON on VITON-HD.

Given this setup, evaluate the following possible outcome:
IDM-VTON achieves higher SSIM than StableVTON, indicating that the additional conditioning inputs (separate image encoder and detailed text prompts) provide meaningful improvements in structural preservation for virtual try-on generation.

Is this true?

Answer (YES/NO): NO